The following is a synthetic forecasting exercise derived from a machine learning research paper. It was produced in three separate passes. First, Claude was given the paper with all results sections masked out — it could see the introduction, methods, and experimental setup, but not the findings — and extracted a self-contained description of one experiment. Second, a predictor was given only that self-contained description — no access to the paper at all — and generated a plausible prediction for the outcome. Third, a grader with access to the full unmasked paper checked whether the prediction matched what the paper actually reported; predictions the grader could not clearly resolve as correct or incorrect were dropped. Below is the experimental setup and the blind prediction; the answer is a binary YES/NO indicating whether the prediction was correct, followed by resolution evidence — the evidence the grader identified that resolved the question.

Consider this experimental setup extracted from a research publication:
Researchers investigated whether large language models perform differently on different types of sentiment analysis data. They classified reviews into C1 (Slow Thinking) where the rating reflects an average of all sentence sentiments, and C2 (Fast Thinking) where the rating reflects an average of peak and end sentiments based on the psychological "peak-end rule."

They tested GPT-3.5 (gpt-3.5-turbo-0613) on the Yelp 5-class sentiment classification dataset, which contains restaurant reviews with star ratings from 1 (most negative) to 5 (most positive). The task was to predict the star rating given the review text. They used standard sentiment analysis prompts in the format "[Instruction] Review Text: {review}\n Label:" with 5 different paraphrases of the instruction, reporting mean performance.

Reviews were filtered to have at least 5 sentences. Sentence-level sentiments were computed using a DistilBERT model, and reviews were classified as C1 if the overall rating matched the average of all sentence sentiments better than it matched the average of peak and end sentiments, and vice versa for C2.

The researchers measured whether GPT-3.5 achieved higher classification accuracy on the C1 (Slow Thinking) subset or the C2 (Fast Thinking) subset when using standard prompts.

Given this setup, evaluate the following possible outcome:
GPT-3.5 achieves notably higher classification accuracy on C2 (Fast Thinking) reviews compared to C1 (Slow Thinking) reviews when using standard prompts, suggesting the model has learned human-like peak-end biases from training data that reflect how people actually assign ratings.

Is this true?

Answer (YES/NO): NO